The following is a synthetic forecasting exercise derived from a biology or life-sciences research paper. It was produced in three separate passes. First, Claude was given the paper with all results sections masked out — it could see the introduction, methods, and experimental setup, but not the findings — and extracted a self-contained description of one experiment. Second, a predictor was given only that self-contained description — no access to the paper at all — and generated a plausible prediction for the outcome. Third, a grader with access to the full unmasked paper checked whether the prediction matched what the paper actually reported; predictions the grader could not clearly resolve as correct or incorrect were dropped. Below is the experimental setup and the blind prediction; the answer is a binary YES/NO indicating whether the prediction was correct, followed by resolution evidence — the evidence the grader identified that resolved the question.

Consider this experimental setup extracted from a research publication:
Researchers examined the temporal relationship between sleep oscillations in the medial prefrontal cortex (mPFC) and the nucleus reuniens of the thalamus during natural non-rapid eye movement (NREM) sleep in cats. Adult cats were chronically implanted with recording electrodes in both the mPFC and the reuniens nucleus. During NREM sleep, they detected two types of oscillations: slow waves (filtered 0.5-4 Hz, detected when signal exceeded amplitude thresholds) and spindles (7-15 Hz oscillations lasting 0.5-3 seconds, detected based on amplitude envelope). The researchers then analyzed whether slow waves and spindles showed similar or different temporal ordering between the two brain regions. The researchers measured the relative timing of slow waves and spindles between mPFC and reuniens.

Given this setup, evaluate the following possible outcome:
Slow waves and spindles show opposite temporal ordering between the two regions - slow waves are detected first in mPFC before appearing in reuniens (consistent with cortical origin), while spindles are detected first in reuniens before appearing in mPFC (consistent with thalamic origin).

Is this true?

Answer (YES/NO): YES